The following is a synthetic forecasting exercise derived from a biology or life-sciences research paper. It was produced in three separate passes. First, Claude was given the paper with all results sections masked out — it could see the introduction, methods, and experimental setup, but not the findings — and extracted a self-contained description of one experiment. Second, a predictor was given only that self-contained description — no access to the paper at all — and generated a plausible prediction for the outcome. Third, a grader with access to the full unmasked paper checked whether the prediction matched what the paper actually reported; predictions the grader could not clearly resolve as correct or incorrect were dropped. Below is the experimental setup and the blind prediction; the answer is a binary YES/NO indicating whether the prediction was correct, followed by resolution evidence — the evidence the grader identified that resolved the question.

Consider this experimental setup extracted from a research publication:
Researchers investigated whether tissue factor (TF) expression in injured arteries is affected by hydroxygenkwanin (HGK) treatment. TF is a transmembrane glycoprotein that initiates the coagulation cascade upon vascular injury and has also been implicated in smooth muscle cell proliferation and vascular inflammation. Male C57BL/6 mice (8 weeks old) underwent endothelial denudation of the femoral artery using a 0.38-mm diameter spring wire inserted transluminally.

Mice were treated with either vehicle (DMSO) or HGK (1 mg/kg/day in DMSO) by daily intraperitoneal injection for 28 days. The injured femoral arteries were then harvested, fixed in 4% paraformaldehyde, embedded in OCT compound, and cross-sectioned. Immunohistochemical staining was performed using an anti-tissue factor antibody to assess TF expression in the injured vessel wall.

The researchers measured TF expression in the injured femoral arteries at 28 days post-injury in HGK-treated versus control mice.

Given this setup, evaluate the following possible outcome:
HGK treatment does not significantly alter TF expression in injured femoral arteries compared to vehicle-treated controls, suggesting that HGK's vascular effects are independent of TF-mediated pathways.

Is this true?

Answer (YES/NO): NO